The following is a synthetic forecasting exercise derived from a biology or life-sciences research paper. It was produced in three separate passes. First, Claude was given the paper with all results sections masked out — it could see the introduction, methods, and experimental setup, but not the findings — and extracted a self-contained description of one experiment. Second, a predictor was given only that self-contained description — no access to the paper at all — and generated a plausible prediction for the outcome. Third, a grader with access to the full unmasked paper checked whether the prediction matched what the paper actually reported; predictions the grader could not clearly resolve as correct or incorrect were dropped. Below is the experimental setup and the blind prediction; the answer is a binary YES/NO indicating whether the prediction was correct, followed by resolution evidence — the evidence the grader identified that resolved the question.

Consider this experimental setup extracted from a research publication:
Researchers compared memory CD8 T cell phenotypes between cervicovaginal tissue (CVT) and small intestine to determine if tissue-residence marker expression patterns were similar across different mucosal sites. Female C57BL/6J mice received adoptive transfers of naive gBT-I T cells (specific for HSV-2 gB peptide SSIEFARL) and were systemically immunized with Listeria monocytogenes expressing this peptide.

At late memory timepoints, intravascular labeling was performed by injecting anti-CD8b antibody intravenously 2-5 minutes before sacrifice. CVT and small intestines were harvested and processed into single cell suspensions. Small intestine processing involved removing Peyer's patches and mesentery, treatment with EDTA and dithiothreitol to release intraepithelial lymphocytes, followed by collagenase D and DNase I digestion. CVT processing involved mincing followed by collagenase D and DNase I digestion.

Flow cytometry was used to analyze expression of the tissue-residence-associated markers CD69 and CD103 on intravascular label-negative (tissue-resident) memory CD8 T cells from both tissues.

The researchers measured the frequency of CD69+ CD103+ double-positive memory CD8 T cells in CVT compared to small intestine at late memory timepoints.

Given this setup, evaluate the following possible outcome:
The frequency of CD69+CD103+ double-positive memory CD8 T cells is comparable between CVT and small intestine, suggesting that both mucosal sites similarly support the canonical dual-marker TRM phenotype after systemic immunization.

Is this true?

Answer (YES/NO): NO